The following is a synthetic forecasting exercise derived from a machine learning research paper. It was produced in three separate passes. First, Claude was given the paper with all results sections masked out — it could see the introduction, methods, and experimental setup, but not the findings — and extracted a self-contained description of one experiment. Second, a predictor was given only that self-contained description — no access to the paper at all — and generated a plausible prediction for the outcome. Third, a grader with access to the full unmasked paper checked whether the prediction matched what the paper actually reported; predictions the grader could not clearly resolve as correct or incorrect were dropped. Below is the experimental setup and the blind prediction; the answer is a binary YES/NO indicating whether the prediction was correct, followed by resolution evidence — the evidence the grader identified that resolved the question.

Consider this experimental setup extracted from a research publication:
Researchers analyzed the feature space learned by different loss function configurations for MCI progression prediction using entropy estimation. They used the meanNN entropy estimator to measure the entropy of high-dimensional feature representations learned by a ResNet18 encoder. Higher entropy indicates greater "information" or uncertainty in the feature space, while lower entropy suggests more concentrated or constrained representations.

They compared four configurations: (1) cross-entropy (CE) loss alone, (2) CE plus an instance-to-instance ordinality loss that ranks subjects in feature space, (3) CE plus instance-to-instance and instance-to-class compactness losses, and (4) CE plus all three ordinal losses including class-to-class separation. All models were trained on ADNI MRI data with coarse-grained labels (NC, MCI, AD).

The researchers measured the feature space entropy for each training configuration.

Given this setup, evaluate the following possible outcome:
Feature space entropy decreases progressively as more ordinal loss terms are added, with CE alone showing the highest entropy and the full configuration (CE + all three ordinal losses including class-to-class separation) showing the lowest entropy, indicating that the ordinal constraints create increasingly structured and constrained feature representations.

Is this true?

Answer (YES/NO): NO